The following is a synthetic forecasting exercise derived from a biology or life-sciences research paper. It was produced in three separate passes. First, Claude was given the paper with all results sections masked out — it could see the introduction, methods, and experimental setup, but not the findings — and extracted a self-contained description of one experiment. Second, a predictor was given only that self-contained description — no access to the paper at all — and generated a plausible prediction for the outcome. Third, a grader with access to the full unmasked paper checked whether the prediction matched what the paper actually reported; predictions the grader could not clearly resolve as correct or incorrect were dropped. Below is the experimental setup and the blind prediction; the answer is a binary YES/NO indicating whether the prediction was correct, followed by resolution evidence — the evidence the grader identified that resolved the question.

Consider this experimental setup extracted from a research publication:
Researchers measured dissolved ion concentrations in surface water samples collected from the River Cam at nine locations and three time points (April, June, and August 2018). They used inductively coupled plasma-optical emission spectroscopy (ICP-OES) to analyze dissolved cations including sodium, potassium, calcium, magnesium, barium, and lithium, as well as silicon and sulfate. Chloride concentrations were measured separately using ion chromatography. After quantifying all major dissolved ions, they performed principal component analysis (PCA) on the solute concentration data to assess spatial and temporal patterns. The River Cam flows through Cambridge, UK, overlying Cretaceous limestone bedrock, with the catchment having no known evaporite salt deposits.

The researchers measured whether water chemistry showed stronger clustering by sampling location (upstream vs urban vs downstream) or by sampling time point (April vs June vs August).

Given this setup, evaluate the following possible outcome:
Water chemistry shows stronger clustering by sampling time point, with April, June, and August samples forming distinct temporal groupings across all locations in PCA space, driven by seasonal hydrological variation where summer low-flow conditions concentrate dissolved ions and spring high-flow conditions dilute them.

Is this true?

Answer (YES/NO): NO